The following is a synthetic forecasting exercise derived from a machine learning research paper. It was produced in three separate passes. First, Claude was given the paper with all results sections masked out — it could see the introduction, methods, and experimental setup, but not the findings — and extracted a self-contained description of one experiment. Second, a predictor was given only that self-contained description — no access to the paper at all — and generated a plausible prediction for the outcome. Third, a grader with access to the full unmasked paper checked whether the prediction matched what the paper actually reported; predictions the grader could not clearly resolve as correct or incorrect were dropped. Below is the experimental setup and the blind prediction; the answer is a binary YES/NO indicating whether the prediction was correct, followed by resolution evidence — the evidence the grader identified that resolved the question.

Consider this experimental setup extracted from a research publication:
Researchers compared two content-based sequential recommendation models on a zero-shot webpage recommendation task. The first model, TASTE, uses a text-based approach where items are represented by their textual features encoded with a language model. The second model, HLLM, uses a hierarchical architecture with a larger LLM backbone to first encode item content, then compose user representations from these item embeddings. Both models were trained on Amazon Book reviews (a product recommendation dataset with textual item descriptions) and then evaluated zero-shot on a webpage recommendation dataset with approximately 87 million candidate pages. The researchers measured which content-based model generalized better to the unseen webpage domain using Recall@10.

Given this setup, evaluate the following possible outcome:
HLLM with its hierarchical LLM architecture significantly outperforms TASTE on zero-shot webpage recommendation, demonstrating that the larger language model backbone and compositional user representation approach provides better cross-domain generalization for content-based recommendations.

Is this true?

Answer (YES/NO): YES